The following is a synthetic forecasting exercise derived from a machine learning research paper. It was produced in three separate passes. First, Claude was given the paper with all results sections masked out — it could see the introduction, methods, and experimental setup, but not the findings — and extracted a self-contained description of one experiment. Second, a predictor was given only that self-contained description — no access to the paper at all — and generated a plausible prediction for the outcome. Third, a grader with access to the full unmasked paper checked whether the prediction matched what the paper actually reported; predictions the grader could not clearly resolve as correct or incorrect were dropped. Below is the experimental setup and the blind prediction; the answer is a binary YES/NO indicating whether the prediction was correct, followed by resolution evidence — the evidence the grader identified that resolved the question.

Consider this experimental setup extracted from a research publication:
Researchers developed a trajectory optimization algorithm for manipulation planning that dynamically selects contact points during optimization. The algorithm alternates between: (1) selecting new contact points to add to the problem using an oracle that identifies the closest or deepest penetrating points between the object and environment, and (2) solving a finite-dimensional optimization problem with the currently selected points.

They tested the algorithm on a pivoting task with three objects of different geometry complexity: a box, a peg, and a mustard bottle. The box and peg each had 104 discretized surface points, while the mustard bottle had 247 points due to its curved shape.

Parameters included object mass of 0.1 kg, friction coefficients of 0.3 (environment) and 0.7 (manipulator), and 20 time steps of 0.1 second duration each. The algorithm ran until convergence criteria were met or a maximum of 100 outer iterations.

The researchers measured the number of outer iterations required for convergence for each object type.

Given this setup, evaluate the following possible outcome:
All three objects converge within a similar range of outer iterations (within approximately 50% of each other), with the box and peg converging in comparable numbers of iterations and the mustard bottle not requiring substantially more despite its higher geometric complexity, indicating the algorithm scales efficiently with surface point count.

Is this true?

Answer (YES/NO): NO